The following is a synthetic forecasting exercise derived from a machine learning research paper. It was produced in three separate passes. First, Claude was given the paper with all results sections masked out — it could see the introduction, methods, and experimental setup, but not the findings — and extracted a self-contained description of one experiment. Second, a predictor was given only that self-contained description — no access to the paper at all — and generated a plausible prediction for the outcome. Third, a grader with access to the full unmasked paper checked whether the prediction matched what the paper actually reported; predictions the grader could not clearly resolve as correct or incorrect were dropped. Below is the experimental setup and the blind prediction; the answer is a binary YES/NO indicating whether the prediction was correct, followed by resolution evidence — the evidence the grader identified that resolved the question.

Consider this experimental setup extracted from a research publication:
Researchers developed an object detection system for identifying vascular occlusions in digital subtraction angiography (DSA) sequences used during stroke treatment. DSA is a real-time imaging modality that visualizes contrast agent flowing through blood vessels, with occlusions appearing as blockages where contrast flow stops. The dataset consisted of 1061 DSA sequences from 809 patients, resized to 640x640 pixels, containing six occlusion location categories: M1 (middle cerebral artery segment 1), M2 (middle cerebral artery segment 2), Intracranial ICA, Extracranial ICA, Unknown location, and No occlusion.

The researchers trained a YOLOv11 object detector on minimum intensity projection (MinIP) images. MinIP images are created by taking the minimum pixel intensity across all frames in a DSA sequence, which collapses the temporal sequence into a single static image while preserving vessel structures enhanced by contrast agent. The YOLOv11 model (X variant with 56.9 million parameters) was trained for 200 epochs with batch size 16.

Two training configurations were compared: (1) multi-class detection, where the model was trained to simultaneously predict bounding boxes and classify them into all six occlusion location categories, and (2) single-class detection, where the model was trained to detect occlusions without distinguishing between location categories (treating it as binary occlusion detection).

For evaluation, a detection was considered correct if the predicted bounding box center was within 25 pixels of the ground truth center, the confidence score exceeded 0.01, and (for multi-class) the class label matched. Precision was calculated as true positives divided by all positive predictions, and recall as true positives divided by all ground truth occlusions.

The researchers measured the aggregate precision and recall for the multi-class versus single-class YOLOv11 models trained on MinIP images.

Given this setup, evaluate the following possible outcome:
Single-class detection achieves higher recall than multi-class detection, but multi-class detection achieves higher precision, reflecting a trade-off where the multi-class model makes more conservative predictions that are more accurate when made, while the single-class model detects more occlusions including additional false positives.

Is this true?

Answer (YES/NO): NO